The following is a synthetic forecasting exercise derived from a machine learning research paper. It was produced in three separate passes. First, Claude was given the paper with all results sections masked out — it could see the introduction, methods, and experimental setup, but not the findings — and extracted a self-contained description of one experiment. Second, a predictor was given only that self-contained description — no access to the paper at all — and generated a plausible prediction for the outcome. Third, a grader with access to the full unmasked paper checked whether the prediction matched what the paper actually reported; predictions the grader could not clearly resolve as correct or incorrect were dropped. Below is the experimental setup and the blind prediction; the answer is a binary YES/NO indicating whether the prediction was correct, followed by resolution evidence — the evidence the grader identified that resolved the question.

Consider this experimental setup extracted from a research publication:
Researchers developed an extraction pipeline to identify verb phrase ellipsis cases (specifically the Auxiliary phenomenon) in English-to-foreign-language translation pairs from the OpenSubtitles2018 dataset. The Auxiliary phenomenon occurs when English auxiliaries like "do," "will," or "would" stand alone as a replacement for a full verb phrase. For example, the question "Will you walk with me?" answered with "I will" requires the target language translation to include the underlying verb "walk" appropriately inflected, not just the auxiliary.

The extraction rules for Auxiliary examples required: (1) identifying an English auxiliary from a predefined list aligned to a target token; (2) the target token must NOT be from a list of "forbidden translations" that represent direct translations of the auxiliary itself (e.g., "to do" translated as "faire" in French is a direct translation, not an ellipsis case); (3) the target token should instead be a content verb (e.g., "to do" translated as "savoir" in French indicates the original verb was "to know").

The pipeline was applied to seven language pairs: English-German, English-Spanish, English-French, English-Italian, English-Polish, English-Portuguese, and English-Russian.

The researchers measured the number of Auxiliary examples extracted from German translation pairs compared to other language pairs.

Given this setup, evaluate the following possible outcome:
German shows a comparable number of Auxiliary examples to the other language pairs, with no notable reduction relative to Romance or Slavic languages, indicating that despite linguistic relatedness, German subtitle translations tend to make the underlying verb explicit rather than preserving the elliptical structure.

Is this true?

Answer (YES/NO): NO